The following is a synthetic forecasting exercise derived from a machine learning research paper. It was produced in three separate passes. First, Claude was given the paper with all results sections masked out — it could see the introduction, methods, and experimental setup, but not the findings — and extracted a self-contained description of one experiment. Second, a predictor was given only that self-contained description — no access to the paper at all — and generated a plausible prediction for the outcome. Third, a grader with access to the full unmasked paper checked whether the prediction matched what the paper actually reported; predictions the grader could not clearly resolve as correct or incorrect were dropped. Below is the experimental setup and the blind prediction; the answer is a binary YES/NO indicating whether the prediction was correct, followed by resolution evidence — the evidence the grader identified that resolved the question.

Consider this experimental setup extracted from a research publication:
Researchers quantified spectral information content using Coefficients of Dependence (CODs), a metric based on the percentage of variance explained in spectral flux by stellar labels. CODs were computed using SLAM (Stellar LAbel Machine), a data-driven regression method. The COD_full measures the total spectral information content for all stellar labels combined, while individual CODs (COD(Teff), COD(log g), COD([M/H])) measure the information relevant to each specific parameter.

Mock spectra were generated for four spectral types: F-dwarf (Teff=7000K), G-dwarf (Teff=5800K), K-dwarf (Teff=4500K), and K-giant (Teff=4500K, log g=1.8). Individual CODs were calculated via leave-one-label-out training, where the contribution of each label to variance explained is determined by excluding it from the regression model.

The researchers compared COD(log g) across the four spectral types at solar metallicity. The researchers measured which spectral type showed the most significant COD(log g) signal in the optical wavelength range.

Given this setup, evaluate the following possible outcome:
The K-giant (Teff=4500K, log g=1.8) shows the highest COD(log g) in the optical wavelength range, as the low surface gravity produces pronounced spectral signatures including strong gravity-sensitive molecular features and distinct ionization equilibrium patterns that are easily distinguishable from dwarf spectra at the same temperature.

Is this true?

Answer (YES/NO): YES